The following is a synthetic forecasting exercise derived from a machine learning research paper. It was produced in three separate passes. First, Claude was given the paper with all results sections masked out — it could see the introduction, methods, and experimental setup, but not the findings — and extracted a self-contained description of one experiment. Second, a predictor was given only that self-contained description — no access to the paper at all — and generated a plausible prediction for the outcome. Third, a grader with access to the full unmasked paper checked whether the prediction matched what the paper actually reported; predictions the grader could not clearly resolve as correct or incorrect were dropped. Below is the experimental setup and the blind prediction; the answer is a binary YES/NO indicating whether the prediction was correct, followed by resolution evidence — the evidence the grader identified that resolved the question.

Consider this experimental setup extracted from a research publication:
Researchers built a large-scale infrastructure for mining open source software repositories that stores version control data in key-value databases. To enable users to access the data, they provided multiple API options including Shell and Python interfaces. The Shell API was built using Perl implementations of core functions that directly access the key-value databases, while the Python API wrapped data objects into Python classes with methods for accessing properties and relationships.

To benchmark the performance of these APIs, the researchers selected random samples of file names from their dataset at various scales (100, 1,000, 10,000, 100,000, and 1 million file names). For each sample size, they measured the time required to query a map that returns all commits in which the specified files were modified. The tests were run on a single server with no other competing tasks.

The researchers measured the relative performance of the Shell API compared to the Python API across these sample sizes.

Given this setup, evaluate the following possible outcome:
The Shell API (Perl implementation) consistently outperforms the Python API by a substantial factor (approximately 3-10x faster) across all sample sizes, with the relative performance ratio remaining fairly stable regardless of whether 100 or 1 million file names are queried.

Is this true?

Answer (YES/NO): YES